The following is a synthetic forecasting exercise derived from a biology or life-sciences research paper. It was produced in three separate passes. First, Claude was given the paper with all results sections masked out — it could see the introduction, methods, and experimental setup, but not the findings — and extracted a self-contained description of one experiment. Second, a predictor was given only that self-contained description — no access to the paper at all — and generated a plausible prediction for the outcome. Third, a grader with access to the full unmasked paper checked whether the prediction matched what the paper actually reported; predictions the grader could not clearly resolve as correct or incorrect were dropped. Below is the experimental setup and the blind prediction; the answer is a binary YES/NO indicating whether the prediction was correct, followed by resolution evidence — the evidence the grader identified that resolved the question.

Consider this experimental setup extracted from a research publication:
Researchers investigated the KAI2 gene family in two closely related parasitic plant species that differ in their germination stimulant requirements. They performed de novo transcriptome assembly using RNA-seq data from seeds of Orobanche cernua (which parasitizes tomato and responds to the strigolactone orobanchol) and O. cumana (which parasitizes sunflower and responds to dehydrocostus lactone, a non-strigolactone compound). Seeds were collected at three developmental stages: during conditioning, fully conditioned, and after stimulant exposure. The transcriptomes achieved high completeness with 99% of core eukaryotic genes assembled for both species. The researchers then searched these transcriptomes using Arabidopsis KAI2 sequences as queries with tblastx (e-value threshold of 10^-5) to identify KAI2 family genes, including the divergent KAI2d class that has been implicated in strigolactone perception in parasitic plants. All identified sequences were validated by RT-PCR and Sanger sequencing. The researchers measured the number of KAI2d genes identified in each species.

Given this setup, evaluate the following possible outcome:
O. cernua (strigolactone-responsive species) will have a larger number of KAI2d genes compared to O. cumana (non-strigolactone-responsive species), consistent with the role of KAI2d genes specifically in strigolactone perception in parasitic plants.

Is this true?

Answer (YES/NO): NO